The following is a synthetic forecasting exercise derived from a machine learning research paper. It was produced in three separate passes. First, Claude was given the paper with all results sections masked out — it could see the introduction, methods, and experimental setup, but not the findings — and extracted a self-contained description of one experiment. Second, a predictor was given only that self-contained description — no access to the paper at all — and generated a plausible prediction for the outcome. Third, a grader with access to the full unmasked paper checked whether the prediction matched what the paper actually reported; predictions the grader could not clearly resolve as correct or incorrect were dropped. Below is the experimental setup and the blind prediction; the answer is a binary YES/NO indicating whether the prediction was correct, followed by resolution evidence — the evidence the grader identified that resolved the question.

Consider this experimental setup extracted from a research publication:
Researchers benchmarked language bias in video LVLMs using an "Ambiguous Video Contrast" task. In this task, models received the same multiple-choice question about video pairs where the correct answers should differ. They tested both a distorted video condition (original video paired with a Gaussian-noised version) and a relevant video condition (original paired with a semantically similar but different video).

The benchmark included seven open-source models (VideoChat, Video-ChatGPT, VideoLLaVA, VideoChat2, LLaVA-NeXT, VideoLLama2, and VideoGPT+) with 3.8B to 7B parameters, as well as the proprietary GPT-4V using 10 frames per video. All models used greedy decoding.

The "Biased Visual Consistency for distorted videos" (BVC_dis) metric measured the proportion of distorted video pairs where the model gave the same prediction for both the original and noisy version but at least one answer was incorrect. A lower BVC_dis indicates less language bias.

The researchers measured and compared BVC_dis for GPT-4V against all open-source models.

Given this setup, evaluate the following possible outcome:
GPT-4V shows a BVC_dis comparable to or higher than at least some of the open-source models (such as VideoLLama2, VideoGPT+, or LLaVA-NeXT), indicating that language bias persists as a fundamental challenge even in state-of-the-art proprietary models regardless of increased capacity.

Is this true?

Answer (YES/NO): NO